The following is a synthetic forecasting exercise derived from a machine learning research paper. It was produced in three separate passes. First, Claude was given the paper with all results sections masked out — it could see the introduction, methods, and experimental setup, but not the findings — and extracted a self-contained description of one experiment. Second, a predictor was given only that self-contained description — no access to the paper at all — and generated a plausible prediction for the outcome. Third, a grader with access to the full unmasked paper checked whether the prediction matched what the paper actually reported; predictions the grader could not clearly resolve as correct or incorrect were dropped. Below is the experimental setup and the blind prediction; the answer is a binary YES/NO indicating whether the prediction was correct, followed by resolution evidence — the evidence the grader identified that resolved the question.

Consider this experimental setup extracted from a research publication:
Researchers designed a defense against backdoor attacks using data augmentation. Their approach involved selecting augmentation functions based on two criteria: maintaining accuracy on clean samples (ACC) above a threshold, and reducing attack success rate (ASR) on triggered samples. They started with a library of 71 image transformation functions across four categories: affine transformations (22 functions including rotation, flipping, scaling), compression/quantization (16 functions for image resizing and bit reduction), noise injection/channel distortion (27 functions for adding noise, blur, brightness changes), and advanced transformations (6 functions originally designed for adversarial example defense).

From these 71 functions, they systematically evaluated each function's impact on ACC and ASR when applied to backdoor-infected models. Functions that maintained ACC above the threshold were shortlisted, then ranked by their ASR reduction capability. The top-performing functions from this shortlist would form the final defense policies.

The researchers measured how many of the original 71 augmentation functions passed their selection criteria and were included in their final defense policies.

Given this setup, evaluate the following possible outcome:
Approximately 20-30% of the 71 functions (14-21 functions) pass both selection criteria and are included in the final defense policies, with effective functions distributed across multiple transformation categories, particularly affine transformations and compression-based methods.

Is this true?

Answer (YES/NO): NO